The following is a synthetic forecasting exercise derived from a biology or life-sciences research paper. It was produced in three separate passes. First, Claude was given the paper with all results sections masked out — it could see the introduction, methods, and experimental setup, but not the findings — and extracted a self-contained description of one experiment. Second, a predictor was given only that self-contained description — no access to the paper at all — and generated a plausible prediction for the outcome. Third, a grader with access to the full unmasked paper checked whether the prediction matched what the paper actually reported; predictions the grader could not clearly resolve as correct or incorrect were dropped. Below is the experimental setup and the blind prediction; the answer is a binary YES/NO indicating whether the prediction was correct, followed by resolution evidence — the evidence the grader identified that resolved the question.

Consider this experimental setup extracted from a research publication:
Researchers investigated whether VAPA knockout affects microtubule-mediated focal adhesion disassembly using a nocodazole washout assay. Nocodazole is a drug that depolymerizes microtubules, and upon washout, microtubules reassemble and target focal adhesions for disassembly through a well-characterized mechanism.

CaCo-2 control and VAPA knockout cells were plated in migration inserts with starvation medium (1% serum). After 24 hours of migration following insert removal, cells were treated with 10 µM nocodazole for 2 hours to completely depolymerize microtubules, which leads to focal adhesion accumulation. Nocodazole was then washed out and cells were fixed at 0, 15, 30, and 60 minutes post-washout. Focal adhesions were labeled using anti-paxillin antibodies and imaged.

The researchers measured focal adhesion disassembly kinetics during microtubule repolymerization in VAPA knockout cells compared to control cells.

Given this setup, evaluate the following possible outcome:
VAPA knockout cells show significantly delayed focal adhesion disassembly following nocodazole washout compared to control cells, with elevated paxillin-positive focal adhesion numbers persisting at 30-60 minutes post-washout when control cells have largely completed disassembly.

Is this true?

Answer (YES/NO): YES